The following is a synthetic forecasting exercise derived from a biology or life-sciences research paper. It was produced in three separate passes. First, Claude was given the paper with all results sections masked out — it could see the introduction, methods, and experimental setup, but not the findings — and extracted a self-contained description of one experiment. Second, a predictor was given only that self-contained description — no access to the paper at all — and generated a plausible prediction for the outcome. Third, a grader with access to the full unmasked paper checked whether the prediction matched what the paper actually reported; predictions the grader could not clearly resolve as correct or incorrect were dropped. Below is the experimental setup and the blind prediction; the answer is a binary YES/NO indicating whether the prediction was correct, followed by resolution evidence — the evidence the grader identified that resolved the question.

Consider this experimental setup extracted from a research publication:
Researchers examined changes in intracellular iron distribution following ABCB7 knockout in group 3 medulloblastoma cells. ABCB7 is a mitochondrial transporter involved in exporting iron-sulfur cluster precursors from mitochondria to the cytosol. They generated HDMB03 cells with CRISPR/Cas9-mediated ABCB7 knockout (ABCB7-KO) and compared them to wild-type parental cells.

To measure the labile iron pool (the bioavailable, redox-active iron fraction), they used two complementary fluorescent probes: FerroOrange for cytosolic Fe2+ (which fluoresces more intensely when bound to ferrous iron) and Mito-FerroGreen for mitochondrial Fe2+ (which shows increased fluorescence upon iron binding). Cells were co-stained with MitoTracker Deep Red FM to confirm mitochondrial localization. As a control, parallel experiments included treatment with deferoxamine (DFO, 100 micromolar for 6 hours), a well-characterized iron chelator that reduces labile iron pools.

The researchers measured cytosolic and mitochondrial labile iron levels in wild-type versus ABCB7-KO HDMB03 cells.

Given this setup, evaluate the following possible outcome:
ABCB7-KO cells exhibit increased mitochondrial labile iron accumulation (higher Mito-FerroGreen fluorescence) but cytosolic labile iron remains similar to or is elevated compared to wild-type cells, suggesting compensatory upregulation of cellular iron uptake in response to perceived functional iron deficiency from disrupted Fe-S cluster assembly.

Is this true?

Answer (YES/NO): YES